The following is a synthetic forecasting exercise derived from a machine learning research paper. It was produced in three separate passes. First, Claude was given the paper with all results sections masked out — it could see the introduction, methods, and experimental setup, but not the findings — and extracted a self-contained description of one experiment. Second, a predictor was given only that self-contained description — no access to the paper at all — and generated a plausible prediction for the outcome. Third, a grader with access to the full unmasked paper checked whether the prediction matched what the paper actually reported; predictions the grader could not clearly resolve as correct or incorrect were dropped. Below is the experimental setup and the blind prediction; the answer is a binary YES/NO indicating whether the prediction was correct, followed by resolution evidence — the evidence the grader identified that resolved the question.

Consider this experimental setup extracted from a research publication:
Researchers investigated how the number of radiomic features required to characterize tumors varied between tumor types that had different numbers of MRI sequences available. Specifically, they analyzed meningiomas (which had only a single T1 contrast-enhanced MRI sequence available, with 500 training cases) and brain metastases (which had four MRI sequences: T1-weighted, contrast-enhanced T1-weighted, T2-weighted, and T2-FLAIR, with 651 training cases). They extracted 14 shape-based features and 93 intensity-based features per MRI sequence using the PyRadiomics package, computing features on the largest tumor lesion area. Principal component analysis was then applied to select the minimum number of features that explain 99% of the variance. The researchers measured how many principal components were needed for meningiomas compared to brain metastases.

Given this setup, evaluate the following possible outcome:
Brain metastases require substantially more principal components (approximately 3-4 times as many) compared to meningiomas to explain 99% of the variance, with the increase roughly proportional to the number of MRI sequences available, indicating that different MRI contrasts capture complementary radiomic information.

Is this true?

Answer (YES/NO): NO